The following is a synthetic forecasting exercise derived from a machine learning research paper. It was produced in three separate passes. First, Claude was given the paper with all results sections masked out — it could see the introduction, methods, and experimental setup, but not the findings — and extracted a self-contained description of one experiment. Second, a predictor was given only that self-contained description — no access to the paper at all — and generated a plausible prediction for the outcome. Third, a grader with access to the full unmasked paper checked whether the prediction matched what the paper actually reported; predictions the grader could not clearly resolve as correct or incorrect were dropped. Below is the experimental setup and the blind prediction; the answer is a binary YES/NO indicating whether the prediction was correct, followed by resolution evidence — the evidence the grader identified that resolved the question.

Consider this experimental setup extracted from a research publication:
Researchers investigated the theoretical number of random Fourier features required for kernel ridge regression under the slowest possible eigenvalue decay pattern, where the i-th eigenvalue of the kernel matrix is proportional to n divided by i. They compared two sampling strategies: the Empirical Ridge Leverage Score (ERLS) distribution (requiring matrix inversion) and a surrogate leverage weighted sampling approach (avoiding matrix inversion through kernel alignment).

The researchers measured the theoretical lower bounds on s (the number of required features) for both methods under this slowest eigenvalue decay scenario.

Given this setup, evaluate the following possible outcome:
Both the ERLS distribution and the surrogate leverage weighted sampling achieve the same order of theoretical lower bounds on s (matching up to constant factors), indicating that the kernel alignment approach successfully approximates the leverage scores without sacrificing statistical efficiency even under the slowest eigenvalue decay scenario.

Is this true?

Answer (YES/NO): YES